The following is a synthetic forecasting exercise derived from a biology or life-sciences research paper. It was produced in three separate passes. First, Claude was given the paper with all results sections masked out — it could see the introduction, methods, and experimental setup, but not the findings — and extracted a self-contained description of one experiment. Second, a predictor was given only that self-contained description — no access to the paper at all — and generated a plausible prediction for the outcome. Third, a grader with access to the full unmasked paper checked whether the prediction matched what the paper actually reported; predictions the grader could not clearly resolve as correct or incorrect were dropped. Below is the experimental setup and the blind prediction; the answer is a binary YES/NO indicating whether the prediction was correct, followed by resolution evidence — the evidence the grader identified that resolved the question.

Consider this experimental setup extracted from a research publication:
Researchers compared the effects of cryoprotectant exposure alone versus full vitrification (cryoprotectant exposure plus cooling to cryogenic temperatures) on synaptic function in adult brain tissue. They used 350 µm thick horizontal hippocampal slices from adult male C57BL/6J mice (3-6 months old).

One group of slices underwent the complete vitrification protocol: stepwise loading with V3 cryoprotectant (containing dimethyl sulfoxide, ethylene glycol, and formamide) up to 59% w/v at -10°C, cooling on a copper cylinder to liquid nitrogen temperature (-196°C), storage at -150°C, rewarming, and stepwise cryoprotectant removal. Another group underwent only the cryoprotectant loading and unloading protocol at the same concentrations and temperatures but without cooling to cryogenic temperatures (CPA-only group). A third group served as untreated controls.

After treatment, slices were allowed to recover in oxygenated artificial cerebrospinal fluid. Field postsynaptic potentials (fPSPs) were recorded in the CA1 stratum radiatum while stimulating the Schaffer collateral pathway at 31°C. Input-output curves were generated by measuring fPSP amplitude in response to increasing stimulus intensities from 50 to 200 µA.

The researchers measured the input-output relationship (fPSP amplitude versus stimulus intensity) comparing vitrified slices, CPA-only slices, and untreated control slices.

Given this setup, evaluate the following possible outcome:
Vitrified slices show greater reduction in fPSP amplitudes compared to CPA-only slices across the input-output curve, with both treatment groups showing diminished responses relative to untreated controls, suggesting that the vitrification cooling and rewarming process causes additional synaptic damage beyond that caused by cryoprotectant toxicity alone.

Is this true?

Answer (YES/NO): NO